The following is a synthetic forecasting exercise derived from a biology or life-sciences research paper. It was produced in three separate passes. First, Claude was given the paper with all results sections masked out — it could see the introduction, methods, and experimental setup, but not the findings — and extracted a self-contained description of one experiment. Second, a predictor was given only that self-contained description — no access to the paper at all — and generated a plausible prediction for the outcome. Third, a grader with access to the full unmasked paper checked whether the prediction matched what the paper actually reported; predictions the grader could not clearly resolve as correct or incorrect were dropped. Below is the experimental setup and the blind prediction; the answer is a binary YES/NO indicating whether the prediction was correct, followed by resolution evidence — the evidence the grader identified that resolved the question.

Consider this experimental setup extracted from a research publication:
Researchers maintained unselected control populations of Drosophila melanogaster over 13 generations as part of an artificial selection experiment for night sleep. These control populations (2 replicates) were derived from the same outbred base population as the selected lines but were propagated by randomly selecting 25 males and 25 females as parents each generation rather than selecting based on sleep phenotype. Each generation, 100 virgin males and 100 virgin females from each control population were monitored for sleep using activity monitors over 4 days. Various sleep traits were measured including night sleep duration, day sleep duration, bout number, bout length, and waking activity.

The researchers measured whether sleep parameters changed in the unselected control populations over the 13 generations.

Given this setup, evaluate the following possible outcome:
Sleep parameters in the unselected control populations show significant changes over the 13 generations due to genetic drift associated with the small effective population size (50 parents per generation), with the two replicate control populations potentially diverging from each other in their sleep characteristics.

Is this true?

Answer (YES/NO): NO